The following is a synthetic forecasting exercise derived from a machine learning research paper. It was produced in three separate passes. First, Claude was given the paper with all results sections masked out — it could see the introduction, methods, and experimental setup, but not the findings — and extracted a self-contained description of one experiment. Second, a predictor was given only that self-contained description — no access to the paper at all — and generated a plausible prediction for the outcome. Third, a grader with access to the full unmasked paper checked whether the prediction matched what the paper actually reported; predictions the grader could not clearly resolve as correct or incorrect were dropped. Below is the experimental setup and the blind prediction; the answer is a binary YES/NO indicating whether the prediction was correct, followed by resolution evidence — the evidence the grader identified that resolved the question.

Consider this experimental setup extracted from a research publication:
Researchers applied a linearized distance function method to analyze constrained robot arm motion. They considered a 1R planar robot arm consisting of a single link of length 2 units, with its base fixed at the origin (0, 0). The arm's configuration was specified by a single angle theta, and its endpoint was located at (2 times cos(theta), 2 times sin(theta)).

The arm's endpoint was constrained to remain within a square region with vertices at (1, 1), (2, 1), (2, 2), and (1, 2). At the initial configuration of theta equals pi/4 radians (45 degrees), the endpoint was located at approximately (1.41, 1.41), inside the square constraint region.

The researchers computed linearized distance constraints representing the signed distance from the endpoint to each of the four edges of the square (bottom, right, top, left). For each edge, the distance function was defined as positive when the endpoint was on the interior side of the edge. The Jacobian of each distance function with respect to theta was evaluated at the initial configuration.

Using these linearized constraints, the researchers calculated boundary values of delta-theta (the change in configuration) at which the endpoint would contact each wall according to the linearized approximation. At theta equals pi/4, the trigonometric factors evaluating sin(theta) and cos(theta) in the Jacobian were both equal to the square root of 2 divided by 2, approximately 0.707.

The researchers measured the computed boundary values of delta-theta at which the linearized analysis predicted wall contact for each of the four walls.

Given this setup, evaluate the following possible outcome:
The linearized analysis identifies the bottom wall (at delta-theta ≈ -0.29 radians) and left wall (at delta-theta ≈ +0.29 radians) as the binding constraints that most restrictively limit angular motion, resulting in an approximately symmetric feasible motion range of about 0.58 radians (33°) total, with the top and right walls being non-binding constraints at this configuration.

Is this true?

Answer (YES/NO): YES